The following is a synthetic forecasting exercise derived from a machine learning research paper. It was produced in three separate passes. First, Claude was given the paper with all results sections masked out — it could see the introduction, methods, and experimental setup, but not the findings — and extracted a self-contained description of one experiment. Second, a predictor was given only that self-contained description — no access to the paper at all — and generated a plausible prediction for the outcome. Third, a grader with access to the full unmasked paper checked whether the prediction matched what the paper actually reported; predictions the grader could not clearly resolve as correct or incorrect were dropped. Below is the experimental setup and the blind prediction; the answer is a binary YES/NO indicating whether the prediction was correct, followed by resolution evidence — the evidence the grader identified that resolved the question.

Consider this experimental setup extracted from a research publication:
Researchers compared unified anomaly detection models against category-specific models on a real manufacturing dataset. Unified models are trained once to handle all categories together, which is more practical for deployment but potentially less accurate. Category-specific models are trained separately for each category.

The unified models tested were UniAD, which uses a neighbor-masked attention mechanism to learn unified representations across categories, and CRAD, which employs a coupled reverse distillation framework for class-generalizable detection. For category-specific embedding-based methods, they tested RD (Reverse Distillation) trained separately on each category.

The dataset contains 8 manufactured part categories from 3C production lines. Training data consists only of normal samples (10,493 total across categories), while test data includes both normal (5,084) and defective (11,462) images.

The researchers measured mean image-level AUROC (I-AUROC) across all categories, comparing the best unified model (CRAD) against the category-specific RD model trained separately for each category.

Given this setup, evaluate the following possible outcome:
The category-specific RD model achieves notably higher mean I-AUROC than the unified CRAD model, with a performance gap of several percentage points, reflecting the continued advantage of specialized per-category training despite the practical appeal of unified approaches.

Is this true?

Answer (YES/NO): NO